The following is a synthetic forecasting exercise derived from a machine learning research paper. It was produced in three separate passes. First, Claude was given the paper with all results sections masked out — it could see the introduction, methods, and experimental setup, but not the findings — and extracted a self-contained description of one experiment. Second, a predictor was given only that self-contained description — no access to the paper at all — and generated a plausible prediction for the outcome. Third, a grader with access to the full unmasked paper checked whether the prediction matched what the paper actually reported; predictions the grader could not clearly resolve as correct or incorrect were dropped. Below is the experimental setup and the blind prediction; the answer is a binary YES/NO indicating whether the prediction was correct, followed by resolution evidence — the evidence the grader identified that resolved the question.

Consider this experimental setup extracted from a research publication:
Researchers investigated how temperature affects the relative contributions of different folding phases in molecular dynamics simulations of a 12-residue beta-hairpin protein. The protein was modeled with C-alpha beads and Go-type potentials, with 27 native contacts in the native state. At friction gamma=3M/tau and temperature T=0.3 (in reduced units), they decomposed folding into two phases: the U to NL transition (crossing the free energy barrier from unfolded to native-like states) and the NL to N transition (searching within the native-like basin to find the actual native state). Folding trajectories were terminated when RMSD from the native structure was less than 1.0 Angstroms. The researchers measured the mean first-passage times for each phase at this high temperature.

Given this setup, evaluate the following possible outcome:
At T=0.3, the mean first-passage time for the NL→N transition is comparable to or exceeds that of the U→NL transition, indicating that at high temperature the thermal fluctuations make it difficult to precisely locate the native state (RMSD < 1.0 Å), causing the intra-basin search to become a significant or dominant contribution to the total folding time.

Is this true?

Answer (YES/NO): YES